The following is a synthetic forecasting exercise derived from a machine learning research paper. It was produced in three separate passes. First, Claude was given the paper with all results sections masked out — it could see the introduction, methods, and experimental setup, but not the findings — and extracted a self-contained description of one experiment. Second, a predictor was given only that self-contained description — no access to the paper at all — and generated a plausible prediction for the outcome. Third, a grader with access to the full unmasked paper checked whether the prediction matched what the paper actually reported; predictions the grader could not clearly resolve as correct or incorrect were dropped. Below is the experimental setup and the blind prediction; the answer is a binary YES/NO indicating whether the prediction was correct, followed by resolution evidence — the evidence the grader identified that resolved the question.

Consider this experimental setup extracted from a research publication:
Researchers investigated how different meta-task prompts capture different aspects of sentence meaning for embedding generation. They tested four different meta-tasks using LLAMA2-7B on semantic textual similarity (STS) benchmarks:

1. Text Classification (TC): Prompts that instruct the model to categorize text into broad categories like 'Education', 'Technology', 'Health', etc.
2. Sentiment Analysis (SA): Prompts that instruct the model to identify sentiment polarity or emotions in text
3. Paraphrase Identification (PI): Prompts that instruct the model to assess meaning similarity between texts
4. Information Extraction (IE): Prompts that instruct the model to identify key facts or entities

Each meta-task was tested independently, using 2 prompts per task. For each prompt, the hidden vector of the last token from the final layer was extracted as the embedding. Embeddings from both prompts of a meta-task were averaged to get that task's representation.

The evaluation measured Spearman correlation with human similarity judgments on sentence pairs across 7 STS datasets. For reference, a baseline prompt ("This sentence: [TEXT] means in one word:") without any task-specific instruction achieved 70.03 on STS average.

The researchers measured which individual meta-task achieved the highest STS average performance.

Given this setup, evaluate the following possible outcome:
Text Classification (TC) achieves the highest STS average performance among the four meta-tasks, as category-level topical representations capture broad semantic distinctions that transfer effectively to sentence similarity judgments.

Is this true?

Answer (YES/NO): NO